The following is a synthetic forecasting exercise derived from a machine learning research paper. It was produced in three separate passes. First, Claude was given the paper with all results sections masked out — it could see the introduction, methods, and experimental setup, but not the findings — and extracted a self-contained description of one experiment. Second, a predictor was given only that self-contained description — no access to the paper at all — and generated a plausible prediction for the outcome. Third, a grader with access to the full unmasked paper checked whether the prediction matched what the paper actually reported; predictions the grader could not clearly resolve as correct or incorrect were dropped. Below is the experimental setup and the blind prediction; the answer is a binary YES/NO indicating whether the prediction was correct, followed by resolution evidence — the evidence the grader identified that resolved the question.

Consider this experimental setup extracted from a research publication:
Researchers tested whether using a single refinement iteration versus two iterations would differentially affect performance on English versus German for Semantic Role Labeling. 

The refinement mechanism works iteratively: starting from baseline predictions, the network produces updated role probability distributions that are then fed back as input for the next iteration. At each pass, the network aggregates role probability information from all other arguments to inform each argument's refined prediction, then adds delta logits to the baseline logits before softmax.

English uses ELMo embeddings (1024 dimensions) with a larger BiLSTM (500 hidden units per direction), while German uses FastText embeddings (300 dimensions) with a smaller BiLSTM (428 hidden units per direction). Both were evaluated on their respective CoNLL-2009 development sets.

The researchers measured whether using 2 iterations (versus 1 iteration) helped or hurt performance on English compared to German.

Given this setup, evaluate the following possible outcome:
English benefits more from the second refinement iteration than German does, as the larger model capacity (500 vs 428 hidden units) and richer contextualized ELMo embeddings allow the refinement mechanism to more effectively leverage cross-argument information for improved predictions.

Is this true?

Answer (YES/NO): NO